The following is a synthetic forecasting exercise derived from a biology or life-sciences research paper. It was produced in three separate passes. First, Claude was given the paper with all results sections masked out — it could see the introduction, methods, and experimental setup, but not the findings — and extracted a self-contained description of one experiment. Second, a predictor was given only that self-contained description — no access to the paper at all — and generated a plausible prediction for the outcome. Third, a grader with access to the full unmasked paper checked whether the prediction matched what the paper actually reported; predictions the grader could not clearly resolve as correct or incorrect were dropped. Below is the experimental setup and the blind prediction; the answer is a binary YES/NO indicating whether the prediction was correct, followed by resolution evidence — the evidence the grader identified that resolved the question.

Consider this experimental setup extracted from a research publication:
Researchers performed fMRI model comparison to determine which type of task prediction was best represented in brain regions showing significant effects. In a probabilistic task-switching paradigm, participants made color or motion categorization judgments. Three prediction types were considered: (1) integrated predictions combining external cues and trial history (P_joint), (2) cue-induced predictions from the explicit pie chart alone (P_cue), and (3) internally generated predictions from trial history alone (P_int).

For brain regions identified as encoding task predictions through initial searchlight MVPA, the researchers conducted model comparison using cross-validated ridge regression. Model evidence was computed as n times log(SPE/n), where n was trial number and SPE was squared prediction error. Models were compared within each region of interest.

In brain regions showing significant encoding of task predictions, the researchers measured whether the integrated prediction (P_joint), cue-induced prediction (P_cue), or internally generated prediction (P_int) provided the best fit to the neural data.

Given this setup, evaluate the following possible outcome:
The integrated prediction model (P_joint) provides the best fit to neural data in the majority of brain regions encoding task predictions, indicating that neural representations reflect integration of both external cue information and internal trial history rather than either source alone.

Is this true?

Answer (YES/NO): NO